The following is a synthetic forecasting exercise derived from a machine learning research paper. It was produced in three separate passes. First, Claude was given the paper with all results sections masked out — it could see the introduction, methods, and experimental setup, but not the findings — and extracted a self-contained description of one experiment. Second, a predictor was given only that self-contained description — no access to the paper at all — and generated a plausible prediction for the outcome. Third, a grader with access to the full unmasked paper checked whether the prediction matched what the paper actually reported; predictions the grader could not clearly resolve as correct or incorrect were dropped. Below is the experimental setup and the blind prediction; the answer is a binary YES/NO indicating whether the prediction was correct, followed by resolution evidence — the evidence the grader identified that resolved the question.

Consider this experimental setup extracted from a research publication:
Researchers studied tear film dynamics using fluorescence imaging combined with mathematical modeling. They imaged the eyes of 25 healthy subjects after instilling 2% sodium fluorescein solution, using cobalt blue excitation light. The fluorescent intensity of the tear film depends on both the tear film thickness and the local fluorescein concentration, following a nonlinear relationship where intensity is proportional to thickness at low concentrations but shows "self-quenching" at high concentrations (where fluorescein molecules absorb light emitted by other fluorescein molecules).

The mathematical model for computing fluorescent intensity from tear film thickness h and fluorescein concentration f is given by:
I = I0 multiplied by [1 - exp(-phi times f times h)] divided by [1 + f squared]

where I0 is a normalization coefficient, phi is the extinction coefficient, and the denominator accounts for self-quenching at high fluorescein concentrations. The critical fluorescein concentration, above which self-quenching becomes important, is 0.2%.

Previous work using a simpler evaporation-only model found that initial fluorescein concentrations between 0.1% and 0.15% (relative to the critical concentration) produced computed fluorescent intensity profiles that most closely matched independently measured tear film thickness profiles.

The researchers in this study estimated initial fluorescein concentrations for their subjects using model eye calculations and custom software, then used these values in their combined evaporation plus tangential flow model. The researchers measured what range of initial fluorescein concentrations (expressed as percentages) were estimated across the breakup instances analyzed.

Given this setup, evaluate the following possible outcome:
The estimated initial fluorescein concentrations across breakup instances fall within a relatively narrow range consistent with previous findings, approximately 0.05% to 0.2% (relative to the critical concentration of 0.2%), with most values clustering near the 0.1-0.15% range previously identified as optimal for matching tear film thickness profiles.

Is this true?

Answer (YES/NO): NO